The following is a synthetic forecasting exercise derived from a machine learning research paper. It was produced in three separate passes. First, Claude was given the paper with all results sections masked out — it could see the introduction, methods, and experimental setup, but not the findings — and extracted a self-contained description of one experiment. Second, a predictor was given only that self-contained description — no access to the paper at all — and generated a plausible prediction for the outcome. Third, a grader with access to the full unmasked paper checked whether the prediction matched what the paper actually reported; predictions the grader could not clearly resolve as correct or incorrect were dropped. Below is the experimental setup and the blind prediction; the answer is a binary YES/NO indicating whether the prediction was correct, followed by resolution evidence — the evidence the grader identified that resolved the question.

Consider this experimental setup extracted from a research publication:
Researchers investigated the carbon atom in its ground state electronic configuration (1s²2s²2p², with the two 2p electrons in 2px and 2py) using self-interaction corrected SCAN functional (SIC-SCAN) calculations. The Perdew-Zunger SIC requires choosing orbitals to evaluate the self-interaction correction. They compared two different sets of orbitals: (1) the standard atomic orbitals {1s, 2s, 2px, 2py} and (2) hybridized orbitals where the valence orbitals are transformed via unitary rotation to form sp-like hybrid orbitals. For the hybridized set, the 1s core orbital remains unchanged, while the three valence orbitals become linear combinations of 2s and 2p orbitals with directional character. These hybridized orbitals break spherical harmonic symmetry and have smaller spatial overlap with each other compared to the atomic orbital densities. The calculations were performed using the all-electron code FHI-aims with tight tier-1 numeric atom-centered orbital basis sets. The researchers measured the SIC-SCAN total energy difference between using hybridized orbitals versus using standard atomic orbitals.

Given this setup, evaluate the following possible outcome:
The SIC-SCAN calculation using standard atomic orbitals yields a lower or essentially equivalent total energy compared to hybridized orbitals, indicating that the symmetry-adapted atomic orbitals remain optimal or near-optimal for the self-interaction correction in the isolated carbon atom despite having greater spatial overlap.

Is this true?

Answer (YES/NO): NO